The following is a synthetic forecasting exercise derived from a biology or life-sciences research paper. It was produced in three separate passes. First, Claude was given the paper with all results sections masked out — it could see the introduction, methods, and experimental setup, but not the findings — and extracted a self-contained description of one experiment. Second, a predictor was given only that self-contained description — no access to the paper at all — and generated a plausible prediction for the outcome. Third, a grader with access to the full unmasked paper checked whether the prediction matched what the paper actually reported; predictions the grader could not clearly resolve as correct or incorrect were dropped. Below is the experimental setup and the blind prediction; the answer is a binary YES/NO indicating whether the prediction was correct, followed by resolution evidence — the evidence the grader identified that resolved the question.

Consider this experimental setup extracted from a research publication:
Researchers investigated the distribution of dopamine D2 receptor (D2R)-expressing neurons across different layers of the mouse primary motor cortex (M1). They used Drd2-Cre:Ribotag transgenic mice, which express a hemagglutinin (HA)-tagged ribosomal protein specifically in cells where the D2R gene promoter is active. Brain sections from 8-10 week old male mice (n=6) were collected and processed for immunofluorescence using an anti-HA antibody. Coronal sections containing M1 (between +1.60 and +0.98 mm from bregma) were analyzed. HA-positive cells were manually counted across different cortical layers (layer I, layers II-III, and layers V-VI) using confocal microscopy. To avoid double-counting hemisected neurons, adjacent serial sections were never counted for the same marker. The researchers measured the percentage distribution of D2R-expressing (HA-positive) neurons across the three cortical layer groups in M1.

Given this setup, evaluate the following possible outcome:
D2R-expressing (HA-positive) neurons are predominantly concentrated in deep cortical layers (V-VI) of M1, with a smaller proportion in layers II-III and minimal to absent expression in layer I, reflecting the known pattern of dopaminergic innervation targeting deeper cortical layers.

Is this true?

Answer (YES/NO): NO